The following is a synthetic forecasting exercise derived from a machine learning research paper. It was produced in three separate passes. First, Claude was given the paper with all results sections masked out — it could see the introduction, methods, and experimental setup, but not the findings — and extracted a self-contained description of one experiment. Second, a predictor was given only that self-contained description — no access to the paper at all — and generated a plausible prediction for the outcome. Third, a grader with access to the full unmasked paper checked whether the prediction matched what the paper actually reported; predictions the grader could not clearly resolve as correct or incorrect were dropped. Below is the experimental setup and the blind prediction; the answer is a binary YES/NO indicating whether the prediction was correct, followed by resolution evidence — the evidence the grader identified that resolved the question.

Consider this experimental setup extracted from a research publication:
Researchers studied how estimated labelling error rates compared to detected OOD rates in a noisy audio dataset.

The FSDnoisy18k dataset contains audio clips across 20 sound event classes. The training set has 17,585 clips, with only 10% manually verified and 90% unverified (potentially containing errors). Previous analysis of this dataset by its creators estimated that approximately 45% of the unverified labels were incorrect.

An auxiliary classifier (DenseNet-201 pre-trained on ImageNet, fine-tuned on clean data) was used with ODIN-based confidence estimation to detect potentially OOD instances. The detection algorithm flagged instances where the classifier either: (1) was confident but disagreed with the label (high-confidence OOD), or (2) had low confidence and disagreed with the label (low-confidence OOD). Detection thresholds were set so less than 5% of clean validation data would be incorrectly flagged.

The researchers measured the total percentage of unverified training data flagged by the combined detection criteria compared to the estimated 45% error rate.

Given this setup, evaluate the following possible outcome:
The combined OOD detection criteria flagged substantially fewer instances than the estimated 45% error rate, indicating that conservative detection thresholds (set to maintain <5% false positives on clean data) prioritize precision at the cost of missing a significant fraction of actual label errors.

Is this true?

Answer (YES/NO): YES